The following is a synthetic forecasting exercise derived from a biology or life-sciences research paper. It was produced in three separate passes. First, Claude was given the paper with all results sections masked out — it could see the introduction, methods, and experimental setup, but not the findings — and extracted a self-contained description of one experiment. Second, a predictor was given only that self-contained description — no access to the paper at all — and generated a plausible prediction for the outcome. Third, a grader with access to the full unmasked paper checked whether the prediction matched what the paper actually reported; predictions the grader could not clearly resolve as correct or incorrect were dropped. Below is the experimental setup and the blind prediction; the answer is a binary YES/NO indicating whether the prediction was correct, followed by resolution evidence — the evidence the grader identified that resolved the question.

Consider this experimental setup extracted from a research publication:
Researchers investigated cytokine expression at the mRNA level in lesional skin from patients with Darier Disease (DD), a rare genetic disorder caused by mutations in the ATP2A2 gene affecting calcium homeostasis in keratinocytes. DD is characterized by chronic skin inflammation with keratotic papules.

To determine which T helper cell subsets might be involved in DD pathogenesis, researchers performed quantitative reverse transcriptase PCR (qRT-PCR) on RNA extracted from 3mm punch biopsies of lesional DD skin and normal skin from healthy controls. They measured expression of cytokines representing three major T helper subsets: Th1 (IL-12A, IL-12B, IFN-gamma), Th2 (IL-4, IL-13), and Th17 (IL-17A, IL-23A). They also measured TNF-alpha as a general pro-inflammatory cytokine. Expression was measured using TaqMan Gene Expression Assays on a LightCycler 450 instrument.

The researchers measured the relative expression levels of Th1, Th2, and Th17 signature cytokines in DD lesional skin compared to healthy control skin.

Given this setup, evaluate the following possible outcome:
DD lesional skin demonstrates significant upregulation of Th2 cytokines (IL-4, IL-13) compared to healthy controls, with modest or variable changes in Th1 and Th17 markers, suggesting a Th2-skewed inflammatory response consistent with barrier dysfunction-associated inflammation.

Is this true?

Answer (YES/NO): NO